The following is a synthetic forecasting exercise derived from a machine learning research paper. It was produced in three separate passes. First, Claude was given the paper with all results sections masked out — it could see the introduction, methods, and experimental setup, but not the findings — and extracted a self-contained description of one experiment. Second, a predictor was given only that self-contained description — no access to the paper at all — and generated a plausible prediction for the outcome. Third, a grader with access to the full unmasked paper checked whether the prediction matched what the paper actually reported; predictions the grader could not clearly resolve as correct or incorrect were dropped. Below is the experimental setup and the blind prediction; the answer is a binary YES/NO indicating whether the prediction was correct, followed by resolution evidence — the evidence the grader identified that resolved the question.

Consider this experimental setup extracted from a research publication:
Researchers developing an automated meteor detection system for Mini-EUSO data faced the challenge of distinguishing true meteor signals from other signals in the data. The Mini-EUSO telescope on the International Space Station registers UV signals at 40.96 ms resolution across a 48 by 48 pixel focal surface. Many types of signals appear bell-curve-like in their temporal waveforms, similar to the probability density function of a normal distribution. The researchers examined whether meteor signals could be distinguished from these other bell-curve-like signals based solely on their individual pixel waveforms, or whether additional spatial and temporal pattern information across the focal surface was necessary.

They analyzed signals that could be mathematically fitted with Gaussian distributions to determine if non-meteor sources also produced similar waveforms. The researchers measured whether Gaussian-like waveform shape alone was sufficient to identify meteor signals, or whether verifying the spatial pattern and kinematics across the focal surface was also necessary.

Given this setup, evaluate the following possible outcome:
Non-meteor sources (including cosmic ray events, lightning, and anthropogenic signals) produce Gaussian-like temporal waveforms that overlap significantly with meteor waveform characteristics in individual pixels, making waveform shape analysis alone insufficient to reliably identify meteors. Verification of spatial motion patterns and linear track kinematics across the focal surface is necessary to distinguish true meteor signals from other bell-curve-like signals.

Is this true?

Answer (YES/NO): YES